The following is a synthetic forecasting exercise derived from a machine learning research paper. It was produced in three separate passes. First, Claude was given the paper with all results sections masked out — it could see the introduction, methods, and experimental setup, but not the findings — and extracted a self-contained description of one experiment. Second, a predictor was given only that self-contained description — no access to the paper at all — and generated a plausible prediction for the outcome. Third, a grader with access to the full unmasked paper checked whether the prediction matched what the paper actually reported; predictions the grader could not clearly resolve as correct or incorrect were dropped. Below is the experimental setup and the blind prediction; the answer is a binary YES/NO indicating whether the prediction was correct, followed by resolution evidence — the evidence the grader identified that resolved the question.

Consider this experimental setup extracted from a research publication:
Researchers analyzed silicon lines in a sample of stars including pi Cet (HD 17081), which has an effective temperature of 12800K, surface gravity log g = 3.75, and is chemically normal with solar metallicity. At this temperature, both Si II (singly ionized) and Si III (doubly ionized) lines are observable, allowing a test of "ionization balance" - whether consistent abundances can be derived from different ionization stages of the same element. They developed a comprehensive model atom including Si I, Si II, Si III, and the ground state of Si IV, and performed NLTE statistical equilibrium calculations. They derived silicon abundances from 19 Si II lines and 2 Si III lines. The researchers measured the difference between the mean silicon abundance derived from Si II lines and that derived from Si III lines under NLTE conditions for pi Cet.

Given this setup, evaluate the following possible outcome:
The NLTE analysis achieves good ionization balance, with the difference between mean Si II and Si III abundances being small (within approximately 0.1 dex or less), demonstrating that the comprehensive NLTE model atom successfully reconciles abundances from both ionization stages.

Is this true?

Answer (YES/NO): YES